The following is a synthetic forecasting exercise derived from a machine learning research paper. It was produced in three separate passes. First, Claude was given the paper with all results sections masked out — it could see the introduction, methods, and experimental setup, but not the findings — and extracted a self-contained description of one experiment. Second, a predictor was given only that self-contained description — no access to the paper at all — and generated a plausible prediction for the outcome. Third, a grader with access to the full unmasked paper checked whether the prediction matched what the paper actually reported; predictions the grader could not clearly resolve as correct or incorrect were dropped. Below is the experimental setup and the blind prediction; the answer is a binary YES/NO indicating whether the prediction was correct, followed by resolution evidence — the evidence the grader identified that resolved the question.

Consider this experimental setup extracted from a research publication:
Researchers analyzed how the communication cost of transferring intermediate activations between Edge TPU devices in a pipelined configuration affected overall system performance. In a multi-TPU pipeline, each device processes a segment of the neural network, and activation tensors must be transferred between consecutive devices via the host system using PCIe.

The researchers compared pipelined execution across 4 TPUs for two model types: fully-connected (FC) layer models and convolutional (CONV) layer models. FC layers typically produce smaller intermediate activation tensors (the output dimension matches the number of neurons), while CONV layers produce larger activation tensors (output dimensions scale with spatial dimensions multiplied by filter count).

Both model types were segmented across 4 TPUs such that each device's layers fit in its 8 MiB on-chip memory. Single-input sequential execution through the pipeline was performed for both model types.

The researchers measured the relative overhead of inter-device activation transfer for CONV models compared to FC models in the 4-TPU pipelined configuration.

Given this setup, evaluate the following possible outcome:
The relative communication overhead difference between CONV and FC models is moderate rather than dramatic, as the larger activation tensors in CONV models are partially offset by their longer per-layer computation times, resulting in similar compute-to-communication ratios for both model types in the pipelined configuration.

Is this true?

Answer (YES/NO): NO